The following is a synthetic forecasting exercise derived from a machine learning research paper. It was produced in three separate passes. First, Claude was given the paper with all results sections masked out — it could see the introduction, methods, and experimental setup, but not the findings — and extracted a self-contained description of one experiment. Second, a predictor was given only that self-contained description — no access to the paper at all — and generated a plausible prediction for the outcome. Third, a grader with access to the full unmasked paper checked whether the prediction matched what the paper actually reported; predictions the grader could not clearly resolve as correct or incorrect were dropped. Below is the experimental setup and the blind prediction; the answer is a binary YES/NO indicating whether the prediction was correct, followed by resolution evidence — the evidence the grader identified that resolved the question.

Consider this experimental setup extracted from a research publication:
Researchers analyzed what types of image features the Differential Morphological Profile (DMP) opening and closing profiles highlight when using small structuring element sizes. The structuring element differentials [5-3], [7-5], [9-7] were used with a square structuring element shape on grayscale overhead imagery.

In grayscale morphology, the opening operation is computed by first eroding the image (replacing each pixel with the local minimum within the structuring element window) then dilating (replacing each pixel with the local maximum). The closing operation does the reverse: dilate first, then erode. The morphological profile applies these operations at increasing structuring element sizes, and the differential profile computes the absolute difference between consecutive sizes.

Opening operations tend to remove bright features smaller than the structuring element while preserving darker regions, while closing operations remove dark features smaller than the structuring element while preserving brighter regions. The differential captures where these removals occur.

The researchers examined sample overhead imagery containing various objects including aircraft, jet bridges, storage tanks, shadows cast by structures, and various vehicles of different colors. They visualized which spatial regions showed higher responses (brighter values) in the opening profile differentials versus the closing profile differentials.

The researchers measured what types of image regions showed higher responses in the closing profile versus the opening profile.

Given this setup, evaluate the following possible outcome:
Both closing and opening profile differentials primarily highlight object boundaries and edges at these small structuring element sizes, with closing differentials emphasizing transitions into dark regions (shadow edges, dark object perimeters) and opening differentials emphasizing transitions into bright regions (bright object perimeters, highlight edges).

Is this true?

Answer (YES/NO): NO